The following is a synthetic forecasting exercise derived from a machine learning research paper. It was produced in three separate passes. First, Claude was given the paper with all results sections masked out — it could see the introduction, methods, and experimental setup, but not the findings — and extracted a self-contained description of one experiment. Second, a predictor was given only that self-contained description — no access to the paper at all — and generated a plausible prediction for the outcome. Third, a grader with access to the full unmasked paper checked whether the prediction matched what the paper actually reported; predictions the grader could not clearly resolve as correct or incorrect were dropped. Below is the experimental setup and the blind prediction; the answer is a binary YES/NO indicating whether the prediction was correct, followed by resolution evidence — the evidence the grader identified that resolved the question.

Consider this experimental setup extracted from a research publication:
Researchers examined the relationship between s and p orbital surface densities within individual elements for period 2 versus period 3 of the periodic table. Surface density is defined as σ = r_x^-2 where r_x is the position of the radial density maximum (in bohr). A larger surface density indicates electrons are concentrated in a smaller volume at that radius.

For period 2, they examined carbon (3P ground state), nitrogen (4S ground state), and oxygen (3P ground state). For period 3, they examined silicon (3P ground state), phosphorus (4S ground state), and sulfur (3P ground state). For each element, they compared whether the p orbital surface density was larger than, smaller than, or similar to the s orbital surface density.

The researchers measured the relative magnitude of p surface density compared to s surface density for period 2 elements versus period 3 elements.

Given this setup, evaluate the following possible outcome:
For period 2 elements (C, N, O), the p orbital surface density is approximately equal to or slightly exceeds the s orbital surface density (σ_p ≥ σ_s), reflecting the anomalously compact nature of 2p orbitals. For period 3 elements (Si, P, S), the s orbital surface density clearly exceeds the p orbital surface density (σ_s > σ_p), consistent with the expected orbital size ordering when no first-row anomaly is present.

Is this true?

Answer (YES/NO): YES